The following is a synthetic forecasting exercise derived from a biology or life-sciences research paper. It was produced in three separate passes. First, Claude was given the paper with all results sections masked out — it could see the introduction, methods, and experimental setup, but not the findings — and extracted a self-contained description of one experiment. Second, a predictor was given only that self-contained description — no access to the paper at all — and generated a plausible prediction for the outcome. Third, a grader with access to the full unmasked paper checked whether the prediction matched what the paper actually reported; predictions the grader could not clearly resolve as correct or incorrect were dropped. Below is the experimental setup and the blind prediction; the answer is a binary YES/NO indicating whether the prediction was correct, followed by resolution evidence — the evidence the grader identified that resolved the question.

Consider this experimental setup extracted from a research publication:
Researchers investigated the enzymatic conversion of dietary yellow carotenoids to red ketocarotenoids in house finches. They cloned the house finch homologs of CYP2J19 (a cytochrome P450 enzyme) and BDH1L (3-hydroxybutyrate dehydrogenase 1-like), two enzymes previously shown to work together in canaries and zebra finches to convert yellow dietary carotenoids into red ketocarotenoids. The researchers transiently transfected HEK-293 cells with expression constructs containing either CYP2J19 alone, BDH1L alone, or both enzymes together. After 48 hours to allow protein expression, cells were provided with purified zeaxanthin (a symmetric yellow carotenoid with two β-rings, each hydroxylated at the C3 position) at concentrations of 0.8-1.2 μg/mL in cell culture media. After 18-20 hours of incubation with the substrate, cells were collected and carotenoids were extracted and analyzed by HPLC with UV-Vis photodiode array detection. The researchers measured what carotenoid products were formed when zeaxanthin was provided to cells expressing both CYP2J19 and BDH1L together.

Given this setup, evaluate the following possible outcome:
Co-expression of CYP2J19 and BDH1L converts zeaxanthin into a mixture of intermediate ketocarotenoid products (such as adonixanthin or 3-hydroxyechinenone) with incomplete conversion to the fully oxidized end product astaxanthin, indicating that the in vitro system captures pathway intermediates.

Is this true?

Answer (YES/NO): NO